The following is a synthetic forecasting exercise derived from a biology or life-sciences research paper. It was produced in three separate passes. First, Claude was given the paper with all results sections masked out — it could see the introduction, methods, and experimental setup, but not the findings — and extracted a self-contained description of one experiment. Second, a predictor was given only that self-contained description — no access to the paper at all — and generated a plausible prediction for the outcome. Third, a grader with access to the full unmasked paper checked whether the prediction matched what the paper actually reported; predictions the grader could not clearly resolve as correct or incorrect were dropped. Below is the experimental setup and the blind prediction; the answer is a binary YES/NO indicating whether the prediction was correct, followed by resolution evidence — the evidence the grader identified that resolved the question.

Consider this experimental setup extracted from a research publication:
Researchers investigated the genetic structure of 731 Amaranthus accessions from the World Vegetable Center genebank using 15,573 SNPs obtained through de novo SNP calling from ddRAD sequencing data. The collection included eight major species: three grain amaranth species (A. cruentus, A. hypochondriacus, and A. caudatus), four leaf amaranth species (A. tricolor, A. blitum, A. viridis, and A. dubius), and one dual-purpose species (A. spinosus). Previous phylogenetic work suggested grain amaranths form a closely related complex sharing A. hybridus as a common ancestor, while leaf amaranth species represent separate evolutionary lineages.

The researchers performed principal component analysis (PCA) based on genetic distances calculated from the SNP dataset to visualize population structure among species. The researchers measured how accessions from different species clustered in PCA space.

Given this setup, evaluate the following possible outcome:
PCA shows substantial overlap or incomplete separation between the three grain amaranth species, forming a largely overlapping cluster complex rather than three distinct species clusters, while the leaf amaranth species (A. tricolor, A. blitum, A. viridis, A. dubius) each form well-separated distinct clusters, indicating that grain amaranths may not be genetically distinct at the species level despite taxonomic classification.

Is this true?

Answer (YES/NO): NO